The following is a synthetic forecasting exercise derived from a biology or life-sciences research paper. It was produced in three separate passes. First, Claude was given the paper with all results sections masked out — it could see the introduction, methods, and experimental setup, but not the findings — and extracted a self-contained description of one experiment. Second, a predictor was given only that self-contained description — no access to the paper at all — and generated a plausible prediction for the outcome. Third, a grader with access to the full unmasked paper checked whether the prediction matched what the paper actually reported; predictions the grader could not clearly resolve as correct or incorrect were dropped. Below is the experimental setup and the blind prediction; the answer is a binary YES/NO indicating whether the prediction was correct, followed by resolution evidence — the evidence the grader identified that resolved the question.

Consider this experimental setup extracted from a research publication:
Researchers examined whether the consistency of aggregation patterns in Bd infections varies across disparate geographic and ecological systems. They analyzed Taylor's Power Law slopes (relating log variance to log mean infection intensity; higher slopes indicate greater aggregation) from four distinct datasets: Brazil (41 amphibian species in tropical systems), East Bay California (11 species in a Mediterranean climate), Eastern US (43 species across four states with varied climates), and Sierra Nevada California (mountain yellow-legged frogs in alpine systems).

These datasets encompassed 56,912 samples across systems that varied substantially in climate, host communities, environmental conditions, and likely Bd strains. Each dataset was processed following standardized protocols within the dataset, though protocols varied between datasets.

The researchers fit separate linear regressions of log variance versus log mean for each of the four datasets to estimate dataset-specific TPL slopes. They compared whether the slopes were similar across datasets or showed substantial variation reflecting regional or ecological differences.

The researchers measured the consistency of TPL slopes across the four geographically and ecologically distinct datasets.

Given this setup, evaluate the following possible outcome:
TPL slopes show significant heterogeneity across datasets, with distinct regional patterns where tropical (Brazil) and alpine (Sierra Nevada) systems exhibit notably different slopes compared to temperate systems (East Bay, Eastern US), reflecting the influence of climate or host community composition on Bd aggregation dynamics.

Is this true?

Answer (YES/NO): NO